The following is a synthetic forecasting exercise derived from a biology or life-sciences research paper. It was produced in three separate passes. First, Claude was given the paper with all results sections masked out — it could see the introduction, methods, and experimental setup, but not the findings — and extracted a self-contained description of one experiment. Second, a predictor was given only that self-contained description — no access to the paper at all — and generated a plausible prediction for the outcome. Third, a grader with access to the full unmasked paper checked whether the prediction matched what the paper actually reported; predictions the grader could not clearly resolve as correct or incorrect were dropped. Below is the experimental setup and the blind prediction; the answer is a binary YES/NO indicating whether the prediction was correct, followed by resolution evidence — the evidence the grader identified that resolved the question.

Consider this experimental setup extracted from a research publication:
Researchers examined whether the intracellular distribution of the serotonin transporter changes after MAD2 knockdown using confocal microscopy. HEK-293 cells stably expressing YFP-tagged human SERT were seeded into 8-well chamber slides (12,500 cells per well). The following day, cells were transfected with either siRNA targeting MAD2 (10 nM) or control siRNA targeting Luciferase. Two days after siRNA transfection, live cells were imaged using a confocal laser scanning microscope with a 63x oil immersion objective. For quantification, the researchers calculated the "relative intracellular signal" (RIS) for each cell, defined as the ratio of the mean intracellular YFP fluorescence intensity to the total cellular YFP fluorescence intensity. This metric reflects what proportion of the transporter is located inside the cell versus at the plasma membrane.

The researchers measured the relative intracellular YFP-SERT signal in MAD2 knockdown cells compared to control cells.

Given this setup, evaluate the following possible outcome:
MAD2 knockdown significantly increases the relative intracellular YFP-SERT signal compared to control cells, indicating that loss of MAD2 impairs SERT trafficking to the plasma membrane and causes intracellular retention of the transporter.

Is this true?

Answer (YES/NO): NO